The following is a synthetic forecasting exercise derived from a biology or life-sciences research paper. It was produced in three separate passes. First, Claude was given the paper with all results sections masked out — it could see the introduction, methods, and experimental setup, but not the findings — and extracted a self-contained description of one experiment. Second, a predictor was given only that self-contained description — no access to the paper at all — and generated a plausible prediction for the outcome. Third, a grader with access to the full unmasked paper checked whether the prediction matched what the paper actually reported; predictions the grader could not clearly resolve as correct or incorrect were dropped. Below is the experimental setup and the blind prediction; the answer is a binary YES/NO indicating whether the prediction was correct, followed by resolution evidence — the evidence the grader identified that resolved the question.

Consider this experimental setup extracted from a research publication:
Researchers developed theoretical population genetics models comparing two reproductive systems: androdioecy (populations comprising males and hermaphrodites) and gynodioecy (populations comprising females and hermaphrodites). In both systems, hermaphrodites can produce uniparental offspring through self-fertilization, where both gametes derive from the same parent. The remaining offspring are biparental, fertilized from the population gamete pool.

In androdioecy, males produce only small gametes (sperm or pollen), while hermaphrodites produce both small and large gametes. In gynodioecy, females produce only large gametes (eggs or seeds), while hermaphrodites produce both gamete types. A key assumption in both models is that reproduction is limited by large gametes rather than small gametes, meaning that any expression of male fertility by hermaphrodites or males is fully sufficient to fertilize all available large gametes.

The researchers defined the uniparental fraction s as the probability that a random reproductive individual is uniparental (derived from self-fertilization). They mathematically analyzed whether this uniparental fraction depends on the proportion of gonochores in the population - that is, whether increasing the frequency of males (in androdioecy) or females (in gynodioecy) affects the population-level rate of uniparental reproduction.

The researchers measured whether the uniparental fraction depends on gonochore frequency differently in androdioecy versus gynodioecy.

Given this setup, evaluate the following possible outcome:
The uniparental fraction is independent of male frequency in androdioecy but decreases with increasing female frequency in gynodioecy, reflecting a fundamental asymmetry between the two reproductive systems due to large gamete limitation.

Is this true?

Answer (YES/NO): YES